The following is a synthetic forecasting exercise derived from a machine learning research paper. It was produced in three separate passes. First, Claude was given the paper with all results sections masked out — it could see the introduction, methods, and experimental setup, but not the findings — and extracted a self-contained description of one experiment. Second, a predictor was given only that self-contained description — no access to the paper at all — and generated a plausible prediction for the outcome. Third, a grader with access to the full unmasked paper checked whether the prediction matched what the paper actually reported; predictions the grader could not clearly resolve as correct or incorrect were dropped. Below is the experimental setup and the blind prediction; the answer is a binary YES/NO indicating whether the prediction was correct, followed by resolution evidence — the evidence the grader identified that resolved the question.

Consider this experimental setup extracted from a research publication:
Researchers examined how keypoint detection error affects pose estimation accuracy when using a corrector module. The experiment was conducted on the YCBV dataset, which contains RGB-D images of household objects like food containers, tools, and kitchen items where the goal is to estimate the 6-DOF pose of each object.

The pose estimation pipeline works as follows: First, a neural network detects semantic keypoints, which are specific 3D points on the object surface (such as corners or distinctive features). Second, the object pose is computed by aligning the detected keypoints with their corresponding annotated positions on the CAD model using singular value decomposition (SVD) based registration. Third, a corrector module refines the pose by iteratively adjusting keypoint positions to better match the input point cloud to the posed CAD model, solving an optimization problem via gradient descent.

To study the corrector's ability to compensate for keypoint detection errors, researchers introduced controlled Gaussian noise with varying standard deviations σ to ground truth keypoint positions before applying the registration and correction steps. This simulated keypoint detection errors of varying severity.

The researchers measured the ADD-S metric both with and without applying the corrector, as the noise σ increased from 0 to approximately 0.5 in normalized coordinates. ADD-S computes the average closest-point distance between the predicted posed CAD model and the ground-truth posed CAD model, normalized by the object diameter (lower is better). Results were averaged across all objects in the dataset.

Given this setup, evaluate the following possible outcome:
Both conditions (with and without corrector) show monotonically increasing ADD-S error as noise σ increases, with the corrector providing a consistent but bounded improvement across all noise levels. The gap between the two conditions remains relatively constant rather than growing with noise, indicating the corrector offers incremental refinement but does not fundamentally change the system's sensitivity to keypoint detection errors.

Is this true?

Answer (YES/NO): NO